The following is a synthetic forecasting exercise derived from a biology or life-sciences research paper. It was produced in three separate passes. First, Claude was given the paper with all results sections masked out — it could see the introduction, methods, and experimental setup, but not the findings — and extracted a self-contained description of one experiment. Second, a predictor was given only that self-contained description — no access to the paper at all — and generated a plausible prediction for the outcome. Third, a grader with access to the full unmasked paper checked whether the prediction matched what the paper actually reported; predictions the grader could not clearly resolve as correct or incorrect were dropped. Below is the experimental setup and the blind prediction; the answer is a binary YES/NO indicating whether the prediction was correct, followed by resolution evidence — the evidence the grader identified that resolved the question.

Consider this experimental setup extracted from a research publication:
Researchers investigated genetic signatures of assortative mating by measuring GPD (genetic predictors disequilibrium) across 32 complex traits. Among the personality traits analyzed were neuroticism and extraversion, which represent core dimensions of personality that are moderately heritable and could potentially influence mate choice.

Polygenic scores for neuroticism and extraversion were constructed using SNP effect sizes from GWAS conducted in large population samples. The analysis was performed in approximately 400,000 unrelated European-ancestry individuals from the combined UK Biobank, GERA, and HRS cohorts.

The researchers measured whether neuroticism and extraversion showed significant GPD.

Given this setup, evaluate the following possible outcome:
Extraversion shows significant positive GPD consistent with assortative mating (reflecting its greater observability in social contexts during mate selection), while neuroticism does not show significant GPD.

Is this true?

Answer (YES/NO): NO